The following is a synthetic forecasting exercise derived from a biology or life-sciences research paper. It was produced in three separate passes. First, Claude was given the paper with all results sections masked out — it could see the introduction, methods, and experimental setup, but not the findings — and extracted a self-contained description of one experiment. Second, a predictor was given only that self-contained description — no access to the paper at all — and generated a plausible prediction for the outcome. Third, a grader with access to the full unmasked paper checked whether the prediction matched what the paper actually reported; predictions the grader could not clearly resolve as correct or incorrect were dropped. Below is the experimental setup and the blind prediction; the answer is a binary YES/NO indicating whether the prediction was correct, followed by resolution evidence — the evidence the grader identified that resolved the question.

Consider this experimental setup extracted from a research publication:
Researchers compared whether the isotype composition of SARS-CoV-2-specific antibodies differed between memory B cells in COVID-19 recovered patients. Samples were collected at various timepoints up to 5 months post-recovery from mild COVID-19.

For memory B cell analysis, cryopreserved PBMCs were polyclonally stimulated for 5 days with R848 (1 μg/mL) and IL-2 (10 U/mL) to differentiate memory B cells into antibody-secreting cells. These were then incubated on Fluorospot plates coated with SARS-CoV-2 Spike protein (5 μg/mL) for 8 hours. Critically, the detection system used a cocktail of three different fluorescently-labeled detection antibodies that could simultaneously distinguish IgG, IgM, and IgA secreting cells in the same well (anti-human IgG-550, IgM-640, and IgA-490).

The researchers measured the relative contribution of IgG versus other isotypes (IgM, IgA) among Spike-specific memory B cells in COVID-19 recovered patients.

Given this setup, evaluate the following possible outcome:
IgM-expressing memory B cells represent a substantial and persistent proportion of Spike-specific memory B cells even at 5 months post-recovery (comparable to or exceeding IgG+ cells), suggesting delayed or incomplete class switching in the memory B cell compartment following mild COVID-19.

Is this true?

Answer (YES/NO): NO